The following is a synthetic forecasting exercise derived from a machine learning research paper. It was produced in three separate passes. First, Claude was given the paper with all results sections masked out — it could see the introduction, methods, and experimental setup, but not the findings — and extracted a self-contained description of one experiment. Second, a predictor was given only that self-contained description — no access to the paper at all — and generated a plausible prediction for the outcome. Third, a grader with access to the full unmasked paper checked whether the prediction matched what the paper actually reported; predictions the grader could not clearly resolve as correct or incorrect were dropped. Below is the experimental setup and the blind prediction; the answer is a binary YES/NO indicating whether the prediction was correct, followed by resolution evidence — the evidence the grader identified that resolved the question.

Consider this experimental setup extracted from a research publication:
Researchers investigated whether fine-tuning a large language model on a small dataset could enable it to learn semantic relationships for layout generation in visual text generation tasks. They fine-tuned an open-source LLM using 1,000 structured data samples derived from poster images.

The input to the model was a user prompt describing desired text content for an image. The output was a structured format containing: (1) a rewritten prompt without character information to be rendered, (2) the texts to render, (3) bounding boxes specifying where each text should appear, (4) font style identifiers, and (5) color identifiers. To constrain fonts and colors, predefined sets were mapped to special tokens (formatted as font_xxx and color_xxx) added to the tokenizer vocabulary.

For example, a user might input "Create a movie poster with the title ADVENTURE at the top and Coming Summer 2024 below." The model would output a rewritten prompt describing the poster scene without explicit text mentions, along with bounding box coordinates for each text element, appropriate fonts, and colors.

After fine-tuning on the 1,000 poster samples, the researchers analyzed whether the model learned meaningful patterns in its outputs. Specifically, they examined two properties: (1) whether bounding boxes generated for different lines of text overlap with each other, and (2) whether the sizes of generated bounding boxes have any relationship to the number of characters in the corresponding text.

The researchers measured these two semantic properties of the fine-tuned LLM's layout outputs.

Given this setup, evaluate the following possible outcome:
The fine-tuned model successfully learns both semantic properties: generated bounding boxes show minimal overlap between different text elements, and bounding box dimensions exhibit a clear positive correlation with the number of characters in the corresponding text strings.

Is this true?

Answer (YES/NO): YES